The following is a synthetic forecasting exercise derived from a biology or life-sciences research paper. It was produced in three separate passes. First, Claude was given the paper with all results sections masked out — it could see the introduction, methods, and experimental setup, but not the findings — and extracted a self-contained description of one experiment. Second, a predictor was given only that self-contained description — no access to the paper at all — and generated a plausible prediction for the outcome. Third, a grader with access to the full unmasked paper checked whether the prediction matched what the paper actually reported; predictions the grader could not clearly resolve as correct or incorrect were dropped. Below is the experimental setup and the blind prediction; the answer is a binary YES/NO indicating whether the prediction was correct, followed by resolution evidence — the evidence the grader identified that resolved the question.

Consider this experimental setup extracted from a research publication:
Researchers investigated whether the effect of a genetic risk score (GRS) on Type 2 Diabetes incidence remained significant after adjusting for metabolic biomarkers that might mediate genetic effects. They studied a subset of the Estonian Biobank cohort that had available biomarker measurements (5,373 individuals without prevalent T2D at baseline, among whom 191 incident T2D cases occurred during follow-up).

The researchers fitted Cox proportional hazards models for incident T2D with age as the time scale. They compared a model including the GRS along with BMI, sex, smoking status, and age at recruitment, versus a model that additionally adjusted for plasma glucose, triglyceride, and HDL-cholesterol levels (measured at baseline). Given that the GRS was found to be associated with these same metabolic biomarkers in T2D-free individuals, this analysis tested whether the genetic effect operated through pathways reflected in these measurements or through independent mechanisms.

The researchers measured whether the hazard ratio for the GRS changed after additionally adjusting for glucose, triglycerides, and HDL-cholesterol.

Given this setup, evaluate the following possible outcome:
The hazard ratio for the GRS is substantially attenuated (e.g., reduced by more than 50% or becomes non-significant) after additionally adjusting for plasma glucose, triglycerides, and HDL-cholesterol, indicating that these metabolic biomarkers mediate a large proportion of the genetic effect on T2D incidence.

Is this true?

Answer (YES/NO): NO